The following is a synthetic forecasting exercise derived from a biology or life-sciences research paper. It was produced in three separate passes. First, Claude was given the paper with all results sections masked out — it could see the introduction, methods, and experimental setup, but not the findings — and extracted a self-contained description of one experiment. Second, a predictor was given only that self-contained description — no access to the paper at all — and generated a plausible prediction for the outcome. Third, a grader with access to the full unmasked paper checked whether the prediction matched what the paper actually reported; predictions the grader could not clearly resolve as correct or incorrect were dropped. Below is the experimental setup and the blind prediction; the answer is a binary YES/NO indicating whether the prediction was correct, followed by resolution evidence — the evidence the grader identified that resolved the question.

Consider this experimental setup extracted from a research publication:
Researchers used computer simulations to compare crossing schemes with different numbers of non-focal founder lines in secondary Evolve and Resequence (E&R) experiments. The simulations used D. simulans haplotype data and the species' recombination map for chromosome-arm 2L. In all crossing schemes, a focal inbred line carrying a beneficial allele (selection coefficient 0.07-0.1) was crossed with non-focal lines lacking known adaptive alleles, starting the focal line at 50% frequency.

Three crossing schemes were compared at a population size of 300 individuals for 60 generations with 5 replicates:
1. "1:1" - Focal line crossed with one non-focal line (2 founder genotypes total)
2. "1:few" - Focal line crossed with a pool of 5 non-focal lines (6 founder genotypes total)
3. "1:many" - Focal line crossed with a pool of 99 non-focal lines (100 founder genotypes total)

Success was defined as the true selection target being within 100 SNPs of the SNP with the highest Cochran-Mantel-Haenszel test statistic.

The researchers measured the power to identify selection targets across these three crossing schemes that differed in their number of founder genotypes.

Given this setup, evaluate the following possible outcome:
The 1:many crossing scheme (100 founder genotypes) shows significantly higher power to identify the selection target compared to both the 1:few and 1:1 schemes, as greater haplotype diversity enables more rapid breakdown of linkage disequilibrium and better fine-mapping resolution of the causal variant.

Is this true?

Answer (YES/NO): NO